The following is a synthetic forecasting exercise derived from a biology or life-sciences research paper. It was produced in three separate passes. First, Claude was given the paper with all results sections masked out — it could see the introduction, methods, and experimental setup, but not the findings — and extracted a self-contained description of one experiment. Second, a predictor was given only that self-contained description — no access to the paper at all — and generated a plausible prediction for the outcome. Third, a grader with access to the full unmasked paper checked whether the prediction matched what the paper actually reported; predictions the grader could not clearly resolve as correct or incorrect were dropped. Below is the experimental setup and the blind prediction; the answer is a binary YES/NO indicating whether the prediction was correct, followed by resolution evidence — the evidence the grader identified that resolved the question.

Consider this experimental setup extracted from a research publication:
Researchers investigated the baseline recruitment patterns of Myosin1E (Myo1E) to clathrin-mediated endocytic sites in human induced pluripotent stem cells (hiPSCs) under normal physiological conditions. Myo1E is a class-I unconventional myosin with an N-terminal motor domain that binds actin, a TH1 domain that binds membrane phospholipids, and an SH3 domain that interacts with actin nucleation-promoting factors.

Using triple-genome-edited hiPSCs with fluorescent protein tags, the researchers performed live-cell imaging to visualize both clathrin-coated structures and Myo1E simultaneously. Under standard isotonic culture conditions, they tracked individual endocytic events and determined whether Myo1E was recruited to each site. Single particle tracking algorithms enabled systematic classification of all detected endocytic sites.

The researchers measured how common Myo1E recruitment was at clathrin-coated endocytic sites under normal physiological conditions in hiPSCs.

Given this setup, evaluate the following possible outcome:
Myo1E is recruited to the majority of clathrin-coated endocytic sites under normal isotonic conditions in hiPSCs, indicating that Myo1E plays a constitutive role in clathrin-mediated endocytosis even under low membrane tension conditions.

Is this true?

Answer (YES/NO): NO